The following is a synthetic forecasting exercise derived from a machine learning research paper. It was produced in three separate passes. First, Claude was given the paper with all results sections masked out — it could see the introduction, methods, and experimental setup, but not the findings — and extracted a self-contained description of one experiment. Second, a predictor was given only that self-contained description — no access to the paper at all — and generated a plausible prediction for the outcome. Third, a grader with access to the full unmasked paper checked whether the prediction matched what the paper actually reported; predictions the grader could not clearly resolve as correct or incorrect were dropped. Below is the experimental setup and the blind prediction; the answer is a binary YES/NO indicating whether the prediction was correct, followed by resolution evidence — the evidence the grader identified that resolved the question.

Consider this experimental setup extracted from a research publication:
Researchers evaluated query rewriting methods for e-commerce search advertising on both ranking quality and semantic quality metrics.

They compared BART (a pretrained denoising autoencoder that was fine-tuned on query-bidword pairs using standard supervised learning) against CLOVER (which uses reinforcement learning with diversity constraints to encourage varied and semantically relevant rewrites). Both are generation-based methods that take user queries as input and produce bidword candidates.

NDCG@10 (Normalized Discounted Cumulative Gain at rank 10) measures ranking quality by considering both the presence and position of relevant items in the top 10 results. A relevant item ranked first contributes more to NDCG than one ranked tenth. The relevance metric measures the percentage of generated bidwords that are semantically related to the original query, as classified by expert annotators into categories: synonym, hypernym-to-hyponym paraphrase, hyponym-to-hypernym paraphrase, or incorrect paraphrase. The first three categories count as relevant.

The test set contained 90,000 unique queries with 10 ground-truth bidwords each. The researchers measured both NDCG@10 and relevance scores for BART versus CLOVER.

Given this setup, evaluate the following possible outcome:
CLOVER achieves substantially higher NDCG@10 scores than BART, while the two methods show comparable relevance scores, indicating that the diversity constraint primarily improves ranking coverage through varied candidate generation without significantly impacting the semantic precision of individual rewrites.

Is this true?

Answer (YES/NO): NO